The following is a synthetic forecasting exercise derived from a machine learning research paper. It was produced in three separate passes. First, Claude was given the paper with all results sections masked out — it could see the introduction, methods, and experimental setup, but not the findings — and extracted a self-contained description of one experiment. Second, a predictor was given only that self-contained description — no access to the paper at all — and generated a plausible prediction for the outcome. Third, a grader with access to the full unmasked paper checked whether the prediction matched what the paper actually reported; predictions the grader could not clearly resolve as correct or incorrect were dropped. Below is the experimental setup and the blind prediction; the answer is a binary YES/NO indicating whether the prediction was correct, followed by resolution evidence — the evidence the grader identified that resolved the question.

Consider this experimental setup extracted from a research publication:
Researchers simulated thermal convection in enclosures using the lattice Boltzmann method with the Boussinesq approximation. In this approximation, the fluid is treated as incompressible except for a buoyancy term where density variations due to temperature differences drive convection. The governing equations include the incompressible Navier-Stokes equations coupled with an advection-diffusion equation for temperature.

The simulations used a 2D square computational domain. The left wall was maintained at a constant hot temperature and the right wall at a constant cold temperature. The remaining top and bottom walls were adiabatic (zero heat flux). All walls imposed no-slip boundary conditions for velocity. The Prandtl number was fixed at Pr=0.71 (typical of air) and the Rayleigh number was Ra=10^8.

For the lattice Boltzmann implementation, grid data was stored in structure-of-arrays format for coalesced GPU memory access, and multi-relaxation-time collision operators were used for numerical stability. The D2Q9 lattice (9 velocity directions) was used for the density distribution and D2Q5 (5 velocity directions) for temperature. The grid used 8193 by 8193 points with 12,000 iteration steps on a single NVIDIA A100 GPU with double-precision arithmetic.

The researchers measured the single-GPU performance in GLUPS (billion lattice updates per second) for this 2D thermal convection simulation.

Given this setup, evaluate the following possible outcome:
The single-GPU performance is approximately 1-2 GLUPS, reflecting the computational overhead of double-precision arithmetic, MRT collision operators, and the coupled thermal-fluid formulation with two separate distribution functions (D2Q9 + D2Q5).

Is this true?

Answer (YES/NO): YES